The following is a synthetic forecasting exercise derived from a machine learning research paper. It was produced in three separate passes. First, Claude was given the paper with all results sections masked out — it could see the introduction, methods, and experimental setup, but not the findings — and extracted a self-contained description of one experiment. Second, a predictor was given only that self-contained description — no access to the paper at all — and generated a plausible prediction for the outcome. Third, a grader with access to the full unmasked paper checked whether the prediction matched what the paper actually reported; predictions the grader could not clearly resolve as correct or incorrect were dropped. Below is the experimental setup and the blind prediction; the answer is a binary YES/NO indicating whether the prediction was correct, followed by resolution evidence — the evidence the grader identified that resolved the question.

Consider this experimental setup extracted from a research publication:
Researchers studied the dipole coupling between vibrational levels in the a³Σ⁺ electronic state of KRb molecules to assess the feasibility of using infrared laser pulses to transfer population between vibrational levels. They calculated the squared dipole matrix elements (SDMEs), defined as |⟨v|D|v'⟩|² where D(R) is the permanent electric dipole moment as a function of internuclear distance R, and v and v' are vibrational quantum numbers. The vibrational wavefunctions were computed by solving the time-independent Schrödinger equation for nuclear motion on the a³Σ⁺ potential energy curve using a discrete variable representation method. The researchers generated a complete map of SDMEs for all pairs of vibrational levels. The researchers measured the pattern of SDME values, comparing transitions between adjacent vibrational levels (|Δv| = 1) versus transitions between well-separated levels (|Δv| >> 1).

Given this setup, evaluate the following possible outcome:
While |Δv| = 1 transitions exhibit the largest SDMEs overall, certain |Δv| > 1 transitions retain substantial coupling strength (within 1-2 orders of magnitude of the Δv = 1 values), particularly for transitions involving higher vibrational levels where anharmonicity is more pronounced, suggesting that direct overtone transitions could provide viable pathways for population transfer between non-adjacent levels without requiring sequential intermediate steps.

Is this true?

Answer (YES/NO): YES